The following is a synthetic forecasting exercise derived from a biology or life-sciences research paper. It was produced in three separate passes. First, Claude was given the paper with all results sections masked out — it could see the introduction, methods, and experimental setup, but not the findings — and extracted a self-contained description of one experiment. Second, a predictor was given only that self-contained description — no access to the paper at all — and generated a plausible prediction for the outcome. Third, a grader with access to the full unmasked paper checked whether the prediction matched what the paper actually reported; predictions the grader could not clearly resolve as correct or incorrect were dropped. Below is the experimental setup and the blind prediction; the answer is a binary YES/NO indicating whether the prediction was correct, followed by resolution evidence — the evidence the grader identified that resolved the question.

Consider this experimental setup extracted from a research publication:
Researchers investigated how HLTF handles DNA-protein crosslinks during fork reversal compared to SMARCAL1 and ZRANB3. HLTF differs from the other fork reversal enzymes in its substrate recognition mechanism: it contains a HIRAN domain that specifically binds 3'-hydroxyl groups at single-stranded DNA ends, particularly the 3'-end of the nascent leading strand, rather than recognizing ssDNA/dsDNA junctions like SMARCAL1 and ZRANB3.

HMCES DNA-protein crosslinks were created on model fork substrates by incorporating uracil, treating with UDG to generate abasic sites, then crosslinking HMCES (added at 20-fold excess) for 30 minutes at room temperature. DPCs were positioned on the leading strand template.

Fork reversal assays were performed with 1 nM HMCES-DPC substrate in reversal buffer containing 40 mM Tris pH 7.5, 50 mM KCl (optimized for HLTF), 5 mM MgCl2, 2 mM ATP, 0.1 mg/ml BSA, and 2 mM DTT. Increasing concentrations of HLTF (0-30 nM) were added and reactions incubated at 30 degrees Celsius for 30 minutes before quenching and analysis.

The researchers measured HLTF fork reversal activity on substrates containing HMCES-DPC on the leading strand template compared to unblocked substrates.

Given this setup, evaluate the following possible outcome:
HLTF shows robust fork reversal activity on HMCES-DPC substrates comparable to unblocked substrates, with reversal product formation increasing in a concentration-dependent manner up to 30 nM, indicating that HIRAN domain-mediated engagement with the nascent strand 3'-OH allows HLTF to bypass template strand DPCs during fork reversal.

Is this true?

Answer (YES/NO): YES